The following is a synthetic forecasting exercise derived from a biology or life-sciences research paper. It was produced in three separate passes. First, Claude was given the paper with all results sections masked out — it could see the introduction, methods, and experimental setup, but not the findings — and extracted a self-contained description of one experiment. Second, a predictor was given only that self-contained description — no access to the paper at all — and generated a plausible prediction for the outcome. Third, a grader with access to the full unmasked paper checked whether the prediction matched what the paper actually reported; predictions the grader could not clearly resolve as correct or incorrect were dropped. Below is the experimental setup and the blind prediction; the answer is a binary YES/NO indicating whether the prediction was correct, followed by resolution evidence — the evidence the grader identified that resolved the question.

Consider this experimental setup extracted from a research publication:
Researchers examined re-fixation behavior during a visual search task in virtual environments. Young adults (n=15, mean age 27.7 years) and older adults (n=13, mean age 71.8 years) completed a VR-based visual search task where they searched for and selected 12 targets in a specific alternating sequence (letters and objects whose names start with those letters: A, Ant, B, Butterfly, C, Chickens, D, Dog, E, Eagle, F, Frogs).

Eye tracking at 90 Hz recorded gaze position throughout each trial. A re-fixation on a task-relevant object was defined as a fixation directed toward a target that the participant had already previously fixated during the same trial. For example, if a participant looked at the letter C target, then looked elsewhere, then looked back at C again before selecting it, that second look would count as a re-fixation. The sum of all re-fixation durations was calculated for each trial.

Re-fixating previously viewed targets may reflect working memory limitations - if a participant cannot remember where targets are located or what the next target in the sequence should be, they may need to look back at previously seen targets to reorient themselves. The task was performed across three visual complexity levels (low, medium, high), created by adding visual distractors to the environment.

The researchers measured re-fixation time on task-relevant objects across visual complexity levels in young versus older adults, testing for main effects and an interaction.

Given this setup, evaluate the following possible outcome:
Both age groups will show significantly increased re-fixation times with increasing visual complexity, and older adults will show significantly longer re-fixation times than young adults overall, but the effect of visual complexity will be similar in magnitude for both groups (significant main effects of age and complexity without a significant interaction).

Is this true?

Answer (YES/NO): NO